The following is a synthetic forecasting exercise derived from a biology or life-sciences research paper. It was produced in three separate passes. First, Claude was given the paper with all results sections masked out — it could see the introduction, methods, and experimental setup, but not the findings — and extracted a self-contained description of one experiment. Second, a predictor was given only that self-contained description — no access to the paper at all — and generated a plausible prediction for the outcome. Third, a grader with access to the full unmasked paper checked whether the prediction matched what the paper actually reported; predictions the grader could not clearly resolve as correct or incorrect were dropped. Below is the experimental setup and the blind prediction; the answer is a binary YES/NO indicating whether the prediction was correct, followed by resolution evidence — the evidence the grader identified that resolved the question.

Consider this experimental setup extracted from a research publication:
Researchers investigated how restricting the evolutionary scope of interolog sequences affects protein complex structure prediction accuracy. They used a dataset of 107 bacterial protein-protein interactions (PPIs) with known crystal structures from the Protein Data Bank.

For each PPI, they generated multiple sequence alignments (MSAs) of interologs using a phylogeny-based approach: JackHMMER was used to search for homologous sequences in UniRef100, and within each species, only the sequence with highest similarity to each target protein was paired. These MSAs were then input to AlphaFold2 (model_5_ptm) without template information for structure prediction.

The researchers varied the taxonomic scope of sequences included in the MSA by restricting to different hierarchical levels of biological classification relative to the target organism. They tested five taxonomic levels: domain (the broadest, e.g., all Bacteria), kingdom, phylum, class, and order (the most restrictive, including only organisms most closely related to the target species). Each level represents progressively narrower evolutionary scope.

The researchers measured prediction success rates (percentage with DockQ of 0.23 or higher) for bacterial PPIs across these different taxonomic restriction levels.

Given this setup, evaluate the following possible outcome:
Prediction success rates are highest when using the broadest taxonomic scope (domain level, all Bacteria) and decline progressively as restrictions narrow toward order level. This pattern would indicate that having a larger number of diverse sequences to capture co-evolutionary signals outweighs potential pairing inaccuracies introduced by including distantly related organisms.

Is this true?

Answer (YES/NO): NO